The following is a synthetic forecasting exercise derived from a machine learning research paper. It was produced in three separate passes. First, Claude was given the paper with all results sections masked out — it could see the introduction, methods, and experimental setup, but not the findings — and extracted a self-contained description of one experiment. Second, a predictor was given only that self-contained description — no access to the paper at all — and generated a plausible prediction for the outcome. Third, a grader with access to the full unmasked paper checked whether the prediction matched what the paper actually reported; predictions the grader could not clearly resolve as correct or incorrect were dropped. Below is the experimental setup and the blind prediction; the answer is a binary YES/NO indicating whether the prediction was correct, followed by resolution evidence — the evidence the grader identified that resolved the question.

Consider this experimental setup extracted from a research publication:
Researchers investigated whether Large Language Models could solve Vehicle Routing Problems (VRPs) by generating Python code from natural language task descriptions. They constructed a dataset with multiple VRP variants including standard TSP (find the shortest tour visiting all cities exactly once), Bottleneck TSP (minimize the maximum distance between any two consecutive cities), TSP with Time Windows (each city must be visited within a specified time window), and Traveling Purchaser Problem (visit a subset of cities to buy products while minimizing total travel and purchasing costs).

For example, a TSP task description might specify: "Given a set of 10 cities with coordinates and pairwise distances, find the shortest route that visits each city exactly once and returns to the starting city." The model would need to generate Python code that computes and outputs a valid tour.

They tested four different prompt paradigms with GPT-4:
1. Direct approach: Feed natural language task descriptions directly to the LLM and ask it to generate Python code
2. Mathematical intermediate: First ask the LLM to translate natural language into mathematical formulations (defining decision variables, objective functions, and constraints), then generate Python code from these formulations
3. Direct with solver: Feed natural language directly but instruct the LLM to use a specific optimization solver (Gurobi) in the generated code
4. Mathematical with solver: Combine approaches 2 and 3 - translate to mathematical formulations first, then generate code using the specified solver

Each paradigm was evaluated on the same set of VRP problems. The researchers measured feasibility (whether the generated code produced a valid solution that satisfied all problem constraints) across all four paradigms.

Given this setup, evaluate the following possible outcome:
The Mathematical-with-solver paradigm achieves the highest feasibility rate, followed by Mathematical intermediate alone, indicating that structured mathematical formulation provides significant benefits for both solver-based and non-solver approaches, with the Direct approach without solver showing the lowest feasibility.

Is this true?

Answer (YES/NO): NO